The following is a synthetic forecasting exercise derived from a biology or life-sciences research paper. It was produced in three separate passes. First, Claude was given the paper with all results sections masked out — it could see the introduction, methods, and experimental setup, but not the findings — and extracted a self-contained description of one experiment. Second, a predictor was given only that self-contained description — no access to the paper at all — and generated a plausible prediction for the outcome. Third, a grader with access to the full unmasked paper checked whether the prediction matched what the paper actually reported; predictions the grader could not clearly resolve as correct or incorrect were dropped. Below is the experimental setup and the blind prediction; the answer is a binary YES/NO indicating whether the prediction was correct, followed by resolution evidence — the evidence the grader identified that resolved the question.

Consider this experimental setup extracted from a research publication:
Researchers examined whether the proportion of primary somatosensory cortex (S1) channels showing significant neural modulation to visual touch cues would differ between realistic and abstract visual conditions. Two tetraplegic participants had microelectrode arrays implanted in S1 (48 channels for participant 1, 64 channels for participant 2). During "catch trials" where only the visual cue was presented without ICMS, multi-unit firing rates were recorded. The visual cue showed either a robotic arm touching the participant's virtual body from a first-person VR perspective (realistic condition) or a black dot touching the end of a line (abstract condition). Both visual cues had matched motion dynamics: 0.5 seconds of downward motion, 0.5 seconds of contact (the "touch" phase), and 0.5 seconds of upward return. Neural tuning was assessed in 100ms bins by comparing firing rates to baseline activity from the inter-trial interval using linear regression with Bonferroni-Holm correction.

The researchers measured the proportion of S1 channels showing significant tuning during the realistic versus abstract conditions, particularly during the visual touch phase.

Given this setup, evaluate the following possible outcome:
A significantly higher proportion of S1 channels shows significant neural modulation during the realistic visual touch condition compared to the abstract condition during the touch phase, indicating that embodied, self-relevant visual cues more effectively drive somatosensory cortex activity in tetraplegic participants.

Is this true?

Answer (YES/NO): NO